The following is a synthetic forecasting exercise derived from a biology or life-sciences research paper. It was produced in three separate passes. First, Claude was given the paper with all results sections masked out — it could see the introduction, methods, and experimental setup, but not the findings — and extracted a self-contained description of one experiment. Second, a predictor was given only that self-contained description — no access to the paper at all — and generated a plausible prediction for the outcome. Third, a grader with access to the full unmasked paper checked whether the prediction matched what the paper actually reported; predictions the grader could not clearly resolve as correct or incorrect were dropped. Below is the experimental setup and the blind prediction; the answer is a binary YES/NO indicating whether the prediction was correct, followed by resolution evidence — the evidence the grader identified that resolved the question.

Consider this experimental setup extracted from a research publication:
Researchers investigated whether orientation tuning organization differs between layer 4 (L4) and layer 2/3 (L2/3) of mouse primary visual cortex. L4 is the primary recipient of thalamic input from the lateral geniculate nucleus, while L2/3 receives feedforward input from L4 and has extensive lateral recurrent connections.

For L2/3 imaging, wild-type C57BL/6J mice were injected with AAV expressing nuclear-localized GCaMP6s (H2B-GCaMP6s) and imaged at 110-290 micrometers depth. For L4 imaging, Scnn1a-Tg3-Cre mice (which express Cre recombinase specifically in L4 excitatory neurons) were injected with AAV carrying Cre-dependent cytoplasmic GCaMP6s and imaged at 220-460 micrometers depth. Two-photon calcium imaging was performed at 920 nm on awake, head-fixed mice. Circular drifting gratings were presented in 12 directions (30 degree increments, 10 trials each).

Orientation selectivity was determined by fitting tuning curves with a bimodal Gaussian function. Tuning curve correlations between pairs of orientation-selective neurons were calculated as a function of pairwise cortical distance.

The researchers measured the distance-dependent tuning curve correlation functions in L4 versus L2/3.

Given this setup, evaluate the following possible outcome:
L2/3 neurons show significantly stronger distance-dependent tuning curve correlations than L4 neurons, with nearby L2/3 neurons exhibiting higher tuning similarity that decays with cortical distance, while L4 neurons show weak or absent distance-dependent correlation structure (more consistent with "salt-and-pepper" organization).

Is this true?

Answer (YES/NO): NO